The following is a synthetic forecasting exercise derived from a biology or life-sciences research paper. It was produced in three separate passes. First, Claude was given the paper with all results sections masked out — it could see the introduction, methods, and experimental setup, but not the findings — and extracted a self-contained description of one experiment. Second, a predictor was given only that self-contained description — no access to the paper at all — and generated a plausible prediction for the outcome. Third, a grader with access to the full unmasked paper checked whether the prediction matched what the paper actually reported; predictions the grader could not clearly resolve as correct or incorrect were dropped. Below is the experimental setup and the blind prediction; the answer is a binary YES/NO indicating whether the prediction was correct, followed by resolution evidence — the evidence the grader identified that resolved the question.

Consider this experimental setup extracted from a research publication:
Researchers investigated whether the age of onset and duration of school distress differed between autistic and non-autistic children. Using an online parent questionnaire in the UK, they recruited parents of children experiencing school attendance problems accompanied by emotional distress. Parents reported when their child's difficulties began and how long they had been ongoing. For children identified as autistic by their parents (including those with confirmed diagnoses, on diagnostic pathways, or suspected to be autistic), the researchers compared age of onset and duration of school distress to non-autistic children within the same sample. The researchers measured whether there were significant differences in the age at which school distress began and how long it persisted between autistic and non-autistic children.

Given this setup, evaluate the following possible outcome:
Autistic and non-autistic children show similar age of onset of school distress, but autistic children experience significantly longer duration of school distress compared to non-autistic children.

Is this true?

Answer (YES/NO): NO